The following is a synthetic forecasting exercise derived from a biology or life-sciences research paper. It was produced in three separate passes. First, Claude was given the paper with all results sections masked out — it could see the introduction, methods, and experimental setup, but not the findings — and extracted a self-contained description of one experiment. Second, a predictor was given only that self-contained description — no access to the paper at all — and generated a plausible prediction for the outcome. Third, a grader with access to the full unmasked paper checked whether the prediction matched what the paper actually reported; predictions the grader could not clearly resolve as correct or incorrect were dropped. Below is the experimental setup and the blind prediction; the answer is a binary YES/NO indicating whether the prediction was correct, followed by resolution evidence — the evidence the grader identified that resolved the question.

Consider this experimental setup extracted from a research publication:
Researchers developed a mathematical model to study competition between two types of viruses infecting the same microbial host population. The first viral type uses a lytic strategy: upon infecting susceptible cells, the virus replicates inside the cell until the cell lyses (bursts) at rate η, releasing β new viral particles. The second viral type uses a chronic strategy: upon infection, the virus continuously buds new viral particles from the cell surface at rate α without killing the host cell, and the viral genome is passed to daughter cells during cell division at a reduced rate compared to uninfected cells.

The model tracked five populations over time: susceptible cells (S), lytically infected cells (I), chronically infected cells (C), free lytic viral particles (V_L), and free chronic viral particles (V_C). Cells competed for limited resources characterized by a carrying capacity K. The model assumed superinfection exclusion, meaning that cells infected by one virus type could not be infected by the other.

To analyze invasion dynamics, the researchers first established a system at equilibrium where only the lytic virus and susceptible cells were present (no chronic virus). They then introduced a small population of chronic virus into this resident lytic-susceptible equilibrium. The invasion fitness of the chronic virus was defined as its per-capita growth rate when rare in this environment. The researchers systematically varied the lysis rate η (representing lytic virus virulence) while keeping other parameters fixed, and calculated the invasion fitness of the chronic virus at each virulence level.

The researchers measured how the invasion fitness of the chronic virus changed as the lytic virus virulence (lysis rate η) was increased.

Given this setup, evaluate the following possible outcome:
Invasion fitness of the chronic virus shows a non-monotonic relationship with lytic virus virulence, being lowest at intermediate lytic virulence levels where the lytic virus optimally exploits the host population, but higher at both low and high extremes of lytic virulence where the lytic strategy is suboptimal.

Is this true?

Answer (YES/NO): NO